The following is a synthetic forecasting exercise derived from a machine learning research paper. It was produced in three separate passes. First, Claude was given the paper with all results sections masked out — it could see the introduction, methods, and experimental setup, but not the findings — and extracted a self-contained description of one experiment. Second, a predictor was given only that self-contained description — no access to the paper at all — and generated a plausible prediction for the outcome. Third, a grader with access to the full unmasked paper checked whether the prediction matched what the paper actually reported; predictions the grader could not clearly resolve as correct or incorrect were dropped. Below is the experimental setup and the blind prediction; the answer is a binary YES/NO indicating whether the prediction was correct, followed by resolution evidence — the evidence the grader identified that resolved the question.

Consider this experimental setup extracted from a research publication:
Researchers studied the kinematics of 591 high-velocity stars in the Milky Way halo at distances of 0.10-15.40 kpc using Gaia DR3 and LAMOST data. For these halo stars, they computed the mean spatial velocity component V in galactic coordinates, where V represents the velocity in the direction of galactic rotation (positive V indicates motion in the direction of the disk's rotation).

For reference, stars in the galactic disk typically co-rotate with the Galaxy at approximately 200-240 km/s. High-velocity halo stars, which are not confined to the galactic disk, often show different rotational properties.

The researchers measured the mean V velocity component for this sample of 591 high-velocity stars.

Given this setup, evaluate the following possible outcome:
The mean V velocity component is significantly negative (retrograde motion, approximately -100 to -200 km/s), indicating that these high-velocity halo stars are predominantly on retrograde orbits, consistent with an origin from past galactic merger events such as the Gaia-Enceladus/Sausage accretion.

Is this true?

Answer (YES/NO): NO